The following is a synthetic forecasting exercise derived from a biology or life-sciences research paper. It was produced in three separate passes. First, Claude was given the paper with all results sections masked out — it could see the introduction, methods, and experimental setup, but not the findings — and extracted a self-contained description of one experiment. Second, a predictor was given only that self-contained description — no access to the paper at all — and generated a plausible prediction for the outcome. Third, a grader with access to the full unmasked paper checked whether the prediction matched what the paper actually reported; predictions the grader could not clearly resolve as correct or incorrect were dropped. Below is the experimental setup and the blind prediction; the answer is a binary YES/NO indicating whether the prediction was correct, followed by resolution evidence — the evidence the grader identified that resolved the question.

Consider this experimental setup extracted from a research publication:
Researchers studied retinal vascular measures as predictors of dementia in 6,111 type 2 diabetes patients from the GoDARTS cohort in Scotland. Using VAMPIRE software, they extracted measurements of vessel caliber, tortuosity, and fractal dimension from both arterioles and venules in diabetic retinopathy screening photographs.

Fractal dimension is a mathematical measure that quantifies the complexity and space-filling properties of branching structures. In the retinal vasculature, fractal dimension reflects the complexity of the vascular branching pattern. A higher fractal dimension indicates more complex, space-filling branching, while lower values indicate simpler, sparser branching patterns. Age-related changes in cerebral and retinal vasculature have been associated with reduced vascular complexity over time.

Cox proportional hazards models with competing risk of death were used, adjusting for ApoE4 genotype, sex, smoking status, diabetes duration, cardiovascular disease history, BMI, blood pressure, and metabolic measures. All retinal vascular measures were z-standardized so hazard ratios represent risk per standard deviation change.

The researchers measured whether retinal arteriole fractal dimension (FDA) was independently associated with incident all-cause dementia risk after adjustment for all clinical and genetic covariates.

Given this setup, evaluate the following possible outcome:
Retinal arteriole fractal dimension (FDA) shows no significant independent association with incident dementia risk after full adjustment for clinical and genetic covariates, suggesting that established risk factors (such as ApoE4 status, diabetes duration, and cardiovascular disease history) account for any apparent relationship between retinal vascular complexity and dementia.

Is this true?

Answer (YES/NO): NO